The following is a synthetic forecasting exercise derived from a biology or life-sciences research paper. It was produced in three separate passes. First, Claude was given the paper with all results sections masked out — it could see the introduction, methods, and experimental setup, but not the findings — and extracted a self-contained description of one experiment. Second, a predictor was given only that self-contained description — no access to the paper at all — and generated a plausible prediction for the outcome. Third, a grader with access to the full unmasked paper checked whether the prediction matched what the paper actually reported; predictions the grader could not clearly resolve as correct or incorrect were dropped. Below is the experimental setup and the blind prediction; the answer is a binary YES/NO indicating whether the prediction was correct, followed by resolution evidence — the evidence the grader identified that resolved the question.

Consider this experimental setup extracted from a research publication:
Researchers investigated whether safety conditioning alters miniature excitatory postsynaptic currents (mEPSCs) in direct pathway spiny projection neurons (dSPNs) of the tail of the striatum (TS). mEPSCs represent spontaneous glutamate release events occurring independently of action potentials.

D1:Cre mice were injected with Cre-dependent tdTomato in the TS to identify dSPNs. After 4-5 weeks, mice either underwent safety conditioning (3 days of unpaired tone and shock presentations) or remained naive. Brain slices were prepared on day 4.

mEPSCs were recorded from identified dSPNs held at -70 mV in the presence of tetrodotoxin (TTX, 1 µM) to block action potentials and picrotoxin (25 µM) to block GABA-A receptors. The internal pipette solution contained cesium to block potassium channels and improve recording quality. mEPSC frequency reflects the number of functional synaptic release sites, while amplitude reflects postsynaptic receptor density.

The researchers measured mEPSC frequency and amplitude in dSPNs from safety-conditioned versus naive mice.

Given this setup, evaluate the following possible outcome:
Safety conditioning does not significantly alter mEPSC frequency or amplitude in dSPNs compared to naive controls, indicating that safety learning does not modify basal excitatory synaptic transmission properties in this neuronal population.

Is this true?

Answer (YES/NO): NO